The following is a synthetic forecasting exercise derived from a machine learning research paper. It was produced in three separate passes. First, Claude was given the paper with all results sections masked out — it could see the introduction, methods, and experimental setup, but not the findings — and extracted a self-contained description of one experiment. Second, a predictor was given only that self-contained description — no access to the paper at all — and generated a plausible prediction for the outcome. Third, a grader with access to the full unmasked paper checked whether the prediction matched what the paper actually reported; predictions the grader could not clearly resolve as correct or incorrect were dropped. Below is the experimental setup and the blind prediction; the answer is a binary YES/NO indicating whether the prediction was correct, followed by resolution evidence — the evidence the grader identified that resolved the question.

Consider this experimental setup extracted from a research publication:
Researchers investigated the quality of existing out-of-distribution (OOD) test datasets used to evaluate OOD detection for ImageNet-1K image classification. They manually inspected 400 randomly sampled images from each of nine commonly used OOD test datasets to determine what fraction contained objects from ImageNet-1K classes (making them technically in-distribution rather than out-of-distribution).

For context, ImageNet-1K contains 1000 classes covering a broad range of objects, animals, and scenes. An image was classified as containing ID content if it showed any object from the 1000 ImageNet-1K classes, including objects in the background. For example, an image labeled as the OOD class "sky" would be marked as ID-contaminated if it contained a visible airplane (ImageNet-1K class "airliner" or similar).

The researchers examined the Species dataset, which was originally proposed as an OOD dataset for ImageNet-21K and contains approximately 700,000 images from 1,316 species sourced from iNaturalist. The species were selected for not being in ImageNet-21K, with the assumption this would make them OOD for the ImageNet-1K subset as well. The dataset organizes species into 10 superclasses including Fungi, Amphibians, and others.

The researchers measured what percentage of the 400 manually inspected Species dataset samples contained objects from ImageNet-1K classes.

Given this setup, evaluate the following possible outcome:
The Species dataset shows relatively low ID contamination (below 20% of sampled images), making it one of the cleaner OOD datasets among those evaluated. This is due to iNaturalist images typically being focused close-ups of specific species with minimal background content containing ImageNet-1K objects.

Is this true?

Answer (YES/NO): NO